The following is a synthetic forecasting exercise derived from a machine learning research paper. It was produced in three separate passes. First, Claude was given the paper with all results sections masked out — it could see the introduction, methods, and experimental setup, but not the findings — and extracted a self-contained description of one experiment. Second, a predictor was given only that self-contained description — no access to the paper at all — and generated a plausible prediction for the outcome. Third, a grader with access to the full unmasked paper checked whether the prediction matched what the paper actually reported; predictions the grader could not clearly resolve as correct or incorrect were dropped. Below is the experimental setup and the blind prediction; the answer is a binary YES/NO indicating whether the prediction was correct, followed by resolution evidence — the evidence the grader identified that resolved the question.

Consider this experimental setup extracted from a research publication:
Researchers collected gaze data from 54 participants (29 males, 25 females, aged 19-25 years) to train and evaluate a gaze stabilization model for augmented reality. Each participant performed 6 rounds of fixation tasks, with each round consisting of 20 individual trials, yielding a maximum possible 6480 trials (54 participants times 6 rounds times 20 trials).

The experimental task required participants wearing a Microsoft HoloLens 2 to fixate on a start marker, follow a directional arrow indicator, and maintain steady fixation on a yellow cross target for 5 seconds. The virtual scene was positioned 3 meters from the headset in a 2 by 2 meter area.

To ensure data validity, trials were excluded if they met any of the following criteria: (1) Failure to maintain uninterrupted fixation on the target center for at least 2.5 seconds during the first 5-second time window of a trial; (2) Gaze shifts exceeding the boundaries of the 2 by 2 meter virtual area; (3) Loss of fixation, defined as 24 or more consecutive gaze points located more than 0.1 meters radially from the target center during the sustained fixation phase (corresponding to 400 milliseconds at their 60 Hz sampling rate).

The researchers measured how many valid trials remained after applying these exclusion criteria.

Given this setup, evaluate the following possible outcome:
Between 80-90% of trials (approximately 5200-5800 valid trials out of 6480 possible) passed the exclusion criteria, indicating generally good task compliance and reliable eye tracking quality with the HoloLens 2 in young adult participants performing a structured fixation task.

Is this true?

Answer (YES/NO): NO